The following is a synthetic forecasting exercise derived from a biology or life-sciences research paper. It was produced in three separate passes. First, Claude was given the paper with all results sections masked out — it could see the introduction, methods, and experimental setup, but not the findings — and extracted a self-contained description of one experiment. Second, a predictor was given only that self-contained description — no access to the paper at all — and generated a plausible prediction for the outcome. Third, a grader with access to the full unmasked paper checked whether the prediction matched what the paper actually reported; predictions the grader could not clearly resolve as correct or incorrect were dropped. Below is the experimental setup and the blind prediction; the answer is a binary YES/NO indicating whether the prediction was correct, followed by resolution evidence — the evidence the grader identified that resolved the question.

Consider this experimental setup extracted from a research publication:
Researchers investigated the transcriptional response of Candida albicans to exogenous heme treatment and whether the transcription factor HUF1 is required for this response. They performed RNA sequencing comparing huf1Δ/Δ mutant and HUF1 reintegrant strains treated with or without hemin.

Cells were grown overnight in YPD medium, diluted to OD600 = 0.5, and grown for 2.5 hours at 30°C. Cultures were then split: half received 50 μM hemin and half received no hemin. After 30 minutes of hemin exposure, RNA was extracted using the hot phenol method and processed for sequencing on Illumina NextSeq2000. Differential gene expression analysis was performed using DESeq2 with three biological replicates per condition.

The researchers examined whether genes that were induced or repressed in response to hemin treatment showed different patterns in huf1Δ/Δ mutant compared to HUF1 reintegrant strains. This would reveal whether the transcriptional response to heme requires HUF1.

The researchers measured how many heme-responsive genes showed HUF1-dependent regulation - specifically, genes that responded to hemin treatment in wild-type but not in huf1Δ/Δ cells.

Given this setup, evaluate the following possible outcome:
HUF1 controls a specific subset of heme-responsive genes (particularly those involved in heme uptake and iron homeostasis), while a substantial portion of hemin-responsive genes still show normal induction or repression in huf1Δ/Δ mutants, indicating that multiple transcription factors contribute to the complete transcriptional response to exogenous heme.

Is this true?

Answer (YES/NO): YES